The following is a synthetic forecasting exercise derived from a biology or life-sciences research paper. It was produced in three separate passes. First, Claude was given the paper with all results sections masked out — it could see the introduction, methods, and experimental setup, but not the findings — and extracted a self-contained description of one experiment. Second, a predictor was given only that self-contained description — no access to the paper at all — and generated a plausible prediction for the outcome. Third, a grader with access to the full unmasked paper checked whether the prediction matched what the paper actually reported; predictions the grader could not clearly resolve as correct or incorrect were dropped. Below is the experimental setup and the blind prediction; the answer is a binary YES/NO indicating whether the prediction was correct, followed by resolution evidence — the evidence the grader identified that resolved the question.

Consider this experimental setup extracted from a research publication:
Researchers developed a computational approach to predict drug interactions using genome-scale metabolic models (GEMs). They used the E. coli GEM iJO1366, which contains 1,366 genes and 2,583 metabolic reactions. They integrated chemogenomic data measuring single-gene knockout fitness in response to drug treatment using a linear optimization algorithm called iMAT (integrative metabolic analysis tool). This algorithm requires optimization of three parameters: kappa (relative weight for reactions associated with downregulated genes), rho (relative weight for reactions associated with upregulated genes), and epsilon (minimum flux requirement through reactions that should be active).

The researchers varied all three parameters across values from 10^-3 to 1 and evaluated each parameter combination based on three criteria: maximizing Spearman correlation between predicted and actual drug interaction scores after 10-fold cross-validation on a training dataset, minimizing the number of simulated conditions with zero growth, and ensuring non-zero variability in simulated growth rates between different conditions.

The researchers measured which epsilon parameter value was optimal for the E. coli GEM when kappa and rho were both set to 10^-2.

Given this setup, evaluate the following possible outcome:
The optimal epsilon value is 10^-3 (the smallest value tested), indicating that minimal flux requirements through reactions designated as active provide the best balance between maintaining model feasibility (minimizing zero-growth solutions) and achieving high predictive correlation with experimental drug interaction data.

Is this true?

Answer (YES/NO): NO